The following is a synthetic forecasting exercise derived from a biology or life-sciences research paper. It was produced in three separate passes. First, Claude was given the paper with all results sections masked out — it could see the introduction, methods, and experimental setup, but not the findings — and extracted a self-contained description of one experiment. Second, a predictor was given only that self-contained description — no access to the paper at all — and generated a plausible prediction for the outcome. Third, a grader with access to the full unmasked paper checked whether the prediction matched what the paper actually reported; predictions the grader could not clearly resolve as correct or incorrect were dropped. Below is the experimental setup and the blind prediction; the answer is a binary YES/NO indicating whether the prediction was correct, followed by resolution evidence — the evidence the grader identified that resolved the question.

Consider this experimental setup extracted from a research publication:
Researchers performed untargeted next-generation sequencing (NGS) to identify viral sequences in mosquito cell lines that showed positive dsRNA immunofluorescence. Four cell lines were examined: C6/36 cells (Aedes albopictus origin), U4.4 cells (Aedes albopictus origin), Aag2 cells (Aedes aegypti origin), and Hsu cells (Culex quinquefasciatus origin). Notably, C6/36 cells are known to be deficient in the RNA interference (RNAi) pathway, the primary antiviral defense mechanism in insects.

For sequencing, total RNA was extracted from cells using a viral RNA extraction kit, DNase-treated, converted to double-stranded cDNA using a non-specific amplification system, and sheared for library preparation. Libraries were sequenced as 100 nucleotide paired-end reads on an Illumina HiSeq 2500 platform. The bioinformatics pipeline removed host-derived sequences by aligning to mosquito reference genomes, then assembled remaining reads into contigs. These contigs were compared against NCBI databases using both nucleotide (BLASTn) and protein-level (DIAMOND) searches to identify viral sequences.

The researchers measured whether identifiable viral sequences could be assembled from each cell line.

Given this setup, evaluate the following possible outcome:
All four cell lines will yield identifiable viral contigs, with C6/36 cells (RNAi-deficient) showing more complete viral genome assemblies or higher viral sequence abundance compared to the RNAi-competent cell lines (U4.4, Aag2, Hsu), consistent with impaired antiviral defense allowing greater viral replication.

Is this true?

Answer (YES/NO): NO